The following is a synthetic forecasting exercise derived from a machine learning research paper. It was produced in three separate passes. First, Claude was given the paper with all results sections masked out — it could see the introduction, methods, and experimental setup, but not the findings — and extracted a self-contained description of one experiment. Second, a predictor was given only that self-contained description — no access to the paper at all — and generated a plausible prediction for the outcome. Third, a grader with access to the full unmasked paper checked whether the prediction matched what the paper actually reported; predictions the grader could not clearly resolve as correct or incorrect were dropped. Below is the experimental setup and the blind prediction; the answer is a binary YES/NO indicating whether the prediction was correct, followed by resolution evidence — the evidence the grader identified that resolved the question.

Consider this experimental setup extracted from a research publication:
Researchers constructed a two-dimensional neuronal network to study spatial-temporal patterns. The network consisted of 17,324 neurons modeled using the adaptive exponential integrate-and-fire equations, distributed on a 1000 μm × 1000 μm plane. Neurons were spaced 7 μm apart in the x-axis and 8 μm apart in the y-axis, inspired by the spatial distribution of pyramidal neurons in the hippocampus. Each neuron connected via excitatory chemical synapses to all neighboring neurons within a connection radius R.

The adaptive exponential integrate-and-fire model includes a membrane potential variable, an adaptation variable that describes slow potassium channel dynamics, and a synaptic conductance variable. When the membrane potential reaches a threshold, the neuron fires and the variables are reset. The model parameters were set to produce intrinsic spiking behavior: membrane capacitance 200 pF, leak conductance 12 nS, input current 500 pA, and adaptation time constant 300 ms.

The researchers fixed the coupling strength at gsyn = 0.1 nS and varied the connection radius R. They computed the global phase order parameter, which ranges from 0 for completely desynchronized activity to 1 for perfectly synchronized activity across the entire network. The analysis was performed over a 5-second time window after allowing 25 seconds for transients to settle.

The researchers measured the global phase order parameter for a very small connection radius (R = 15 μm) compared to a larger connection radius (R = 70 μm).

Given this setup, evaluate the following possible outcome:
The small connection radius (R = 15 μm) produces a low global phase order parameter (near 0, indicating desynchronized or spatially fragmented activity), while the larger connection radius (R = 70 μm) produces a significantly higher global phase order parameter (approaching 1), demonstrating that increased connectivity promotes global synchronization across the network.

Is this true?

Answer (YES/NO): YES